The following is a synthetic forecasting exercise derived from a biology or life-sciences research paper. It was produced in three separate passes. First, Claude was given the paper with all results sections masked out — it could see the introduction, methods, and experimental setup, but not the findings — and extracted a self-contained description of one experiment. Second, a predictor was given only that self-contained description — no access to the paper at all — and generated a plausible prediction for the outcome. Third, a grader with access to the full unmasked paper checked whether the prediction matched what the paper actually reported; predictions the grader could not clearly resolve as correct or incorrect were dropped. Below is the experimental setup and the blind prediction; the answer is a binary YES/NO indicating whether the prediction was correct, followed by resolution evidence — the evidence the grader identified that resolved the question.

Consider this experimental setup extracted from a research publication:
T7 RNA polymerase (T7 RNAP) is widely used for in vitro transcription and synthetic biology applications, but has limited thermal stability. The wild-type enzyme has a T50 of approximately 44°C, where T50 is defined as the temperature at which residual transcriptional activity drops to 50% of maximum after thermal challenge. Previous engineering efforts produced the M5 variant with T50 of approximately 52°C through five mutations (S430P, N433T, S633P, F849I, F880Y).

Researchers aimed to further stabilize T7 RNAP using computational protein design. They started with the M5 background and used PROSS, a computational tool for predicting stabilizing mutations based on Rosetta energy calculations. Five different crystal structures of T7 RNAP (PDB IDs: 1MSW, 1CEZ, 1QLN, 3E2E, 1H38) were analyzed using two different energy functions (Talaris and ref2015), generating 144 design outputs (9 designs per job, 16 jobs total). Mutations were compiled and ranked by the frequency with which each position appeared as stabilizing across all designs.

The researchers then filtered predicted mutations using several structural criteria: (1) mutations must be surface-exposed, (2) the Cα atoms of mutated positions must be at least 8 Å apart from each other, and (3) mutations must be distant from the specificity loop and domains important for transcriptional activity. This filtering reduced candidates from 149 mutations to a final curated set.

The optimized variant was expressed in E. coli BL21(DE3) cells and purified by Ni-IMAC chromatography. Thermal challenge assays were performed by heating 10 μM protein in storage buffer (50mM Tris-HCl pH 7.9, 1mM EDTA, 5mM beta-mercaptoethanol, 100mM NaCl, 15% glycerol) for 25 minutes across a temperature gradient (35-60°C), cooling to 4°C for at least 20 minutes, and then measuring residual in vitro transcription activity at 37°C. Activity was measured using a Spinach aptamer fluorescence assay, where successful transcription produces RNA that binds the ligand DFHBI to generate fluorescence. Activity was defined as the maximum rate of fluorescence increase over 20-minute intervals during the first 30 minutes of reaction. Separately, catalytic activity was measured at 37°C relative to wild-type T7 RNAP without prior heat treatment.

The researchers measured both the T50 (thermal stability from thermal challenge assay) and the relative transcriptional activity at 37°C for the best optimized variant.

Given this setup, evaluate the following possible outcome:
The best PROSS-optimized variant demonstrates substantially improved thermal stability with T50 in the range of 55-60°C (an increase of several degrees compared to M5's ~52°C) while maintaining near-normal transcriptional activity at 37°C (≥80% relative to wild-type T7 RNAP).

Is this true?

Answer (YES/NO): NO